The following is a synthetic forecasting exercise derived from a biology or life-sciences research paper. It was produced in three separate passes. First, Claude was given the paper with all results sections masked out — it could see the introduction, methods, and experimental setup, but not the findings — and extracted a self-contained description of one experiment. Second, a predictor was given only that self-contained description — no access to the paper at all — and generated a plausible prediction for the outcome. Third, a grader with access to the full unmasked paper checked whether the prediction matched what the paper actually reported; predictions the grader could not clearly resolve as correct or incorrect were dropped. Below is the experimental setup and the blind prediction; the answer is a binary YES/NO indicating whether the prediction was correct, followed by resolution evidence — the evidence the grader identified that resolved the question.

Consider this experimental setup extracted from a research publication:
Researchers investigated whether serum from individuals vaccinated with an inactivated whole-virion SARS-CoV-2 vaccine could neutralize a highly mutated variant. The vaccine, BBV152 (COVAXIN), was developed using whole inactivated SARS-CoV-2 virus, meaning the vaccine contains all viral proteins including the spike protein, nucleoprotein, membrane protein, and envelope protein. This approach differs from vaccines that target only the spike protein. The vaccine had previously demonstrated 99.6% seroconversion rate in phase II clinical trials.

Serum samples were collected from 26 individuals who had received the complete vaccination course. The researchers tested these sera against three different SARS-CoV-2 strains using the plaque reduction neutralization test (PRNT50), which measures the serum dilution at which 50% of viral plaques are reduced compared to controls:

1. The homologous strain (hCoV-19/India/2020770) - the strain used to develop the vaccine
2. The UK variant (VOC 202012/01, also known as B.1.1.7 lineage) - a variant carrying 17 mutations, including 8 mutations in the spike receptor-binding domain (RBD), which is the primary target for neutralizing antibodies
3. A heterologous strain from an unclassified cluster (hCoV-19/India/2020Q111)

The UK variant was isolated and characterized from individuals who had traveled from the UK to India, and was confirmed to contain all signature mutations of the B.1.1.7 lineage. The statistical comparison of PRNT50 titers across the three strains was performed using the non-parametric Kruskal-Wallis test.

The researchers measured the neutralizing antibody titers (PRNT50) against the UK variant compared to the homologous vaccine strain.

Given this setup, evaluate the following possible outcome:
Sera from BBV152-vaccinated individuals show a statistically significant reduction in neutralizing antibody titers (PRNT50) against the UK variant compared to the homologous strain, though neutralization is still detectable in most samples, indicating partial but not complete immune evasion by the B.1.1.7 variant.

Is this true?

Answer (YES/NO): NO